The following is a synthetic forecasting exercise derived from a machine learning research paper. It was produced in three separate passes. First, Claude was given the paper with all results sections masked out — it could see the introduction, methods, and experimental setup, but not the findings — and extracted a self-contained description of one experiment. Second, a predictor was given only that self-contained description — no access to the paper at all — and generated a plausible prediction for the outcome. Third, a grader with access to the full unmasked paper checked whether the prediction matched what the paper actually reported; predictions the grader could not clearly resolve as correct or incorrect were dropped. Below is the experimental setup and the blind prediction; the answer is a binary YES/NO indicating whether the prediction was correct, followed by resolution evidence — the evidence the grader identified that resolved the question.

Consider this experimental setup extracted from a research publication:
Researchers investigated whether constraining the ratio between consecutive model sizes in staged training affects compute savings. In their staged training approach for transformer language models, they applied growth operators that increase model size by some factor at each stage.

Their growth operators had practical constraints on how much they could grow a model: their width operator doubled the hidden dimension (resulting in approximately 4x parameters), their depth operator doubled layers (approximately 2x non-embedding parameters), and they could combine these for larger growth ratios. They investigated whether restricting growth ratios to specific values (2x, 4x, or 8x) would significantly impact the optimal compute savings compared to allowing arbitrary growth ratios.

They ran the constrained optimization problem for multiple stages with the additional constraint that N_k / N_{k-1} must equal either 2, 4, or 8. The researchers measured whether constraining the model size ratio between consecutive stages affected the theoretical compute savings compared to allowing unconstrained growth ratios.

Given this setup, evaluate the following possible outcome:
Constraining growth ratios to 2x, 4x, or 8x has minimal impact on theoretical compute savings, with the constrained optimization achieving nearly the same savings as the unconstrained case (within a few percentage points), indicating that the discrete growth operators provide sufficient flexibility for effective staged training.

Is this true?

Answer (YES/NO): YES